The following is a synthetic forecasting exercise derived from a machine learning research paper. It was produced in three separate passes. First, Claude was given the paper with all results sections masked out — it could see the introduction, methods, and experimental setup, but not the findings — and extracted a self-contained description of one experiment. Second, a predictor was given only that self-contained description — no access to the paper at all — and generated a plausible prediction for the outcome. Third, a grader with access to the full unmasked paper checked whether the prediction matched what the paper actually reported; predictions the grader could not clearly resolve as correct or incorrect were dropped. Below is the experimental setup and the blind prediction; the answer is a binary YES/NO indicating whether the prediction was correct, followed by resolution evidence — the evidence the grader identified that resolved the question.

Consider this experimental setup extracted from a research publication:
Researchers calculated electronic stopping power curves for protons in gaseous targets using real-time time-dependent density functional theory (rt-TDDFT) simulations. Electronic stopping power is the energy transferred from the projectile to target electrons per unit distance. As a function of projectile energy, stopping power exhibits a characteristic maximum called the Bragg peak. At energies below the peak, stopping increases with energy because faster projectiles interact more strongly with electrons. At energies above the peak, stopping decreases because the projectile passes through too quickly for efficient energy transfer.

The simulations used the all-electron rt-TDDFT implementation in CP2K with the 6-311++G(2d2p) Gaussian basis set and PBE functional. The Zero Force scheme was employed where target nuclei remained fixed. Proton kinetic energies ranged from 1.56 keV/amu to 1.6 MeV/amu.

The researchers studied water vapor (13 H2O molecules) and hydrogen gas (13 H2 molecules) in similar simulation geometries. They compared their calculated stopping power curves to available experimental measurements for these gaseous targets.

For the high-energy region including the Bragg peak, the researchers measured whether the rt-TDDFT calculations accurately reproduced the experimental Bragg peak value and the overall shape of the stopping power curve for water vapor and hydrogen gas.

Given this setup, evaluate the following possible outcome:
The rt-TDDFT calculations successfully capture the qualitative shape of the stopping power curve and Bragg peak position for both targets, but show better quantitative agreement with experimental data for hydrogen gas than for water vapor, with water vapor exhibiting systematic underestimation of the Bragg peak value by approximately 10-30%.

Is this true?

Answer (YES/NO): NO